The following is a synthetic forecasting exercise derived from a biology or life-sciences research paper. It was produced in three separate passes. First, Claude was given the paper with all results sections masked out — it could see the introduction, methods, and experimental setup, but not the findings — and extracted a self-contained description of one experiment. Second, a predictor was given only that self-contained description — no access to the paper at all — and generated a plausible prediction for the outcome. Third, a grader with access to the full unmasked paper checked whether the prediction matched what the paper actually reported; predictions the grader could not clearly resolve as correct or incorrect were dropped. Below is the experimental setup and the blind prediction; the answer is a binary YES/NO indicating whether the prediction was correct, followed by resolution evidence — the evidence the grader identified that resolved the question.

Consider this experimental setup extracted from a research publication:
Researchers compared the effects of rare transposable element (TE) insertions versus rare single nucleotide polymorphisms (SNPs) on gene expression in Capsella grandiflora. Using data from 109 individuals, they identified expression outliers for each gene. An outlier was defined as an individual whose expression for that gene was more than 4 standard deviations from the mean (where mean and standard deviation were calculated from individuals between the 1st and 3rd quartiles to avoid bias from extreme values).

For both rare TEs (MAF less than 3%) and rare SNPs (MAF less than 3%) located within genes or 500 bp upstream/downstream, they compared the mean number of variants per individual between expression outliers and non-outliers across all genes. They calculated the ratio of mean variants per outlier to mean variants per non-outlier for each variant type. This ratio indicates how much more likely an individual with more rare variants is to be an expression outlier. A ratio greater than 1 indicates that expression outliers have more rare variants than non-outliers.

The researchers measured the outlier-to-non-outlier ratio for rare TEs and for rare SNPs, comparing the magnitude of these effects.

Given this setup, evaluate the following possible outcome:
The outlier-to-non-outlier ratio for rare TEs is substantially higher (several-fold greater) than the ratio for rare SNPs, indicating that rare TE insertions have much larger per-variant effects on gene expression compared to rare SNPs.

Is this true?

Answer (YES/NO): NO